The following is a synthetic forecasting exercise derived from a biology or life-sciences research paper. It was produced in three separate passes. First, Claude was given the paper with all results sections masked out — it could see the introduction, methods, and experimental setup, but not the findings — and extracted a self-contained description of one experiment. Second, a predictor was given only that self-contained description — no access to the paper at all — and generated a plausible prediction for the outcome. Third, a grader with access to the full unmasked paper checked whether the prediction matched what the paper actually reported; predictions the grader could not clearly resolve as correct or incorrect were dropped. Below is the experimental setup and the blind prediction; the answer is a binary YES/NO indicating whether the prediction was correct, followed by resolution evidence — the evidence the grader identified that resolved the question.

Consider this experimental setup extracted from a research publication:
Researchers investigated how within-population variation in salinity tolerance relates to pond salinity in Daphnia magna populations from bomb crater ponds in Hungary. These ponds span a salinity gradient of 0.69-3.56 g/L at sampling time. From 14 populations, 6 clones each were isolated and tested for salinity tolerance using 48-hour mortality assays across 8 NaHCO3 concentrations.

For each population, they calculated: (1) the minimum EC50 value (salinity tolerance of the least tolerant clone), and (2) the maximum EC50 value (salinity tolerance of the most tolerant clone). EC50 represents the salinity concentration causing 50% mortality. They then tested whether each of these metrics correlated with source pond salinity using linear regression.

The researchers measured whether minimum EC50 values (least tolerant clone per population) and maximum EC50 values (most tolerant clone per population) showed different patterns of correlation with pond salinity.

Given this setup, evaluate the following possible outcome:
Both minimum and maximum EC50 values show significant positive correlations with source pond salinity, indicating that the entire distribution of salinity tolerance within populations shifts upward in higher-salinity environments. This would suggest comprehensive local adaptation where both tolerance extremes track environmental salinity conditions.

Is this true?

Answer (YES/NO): NO